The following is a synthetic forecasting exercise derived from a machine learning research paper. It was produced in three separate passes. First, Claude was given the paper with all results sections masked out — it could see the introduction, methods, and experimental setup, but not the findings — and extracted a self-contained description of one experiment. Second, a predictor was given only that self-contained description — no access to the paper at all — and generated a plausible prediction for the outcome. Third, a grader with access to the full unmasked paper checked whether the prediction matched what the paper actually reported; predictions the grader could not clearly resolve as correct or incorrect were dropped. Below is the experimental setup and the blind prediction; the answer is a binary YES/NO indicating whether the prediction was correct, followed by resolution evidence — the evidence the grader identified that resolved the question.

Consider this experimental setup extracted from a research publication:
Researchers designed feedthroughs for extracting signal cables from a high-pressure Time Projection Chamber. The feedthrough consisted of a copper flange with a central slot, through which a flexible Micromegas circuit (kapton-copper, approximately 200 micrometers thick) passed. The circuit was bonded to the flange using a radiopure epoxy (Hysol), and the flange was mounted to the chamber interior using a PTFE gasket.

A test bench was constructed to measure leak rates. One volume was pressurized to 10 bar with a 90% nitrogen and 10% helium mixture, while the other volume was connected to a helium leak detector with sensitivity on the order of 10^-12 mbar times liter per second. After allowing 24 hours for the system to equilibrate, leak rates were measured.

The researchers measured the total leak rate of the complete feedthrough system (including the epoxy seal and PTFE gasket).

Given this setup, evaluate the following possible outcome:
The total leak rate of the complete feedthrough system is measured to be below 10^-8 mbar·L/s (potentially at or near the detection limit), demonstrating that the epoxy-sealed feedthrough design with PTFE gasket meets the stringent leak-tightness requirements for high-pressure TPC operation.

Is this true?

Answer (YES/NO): NO